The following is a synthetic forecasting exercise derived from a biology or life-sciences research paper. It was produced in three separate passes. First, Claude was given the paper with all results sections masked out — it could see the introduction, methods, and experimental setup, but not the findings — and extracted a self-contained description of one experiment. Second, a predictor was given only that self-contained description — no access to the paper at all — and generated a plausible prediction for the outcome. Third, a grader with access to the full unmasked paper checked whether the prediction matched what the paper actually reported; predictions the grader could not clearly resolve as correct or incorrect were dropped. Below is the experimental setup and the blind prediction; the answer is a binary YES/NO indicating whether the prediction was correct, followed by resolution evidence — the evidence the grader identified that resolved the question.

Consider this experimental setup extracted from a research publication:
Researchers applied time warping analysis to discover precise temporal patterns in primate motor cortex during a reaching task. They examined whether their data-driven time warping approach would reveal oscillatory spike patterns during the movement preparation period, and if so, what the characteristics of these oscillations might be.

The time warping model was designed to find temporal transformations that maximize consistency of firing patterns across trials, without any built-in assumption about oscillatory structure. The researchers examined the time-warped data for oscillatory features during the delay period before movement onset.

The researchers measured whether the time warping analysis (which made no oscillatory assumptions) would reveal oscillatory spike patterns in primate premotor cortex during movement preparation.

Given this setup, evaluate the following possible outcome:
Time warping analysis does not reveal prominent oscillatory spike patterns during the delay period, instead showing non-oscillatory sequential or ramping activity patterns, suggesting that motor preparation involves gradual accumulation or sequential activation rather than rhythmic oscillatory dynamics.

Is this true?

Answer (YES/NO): NO